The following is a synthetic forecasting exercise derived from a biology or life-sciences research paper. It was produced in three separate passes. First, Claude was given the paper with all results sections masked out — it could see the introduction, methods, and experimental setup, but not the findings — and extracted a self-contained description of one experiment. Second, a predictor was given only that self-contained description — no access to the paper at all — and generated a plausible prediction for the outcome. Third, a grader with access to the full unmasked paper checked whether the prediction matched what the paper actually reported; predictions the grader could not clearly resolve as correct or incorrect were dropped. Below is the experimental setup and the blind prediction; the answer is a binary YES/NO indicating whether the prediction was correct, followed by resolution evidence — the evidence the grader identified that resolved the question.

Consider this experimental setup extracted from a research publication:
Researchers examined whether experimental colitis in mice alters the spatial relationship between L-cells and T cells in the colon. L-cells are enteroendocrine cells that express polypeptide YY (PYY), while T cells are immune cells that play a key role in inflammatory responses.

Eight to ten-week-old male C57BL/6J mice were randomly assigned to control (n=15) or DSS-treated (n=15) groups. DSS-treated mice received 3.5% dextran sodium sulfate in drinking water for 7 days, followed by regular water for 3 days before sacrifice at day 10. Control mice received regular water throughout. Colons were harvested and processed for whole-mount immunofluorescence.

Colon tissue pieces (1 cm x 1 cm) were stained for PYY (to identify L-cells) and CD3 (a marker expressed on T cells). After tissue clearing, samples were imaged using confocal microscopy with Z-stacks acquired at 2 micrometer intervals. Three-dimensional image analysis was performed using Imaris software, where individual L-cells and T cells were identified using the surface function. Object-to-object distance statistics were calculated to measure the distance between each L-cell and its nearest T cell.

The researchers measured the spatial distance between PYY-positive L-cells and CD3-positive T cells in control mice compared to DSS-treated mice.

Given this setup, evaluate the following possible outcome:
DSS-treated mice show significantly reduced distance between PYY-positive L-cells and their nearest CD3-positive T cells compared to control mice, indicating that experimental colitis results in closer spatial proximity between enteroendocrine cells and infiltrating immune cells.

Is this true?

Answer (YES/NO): YES